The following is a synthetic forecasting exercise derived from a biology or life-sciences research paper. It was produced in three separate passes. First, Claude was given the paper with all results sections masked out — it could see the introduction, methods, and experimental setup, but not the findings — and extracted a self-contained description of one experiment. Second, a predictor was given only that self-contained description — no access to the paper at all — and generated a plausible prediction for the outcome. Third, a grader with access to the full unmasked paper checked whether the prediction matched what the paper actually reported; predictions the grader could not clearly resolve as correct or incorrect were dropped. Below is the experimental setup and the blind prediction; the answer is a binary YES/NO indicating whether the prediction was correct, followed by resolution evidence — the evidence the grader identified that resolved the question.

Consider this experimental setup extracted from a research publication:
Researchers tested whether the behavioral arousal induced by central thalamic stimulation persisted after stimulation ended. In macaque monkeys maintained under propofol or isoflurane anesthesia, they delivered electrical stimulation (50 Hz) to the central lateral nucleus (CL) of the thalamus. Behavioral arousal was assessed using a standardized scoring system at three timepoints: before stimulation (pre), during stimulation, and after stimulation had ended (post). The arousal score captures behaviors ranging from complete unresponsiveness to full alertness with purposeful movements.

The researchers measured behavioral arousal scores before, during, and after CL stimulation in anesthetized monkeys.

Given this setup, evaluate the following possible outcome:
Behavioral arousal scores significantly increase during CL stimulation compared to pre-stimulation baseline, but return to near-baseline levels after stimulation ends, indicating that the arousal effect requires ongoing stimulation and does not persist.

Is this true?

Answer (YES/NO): YES